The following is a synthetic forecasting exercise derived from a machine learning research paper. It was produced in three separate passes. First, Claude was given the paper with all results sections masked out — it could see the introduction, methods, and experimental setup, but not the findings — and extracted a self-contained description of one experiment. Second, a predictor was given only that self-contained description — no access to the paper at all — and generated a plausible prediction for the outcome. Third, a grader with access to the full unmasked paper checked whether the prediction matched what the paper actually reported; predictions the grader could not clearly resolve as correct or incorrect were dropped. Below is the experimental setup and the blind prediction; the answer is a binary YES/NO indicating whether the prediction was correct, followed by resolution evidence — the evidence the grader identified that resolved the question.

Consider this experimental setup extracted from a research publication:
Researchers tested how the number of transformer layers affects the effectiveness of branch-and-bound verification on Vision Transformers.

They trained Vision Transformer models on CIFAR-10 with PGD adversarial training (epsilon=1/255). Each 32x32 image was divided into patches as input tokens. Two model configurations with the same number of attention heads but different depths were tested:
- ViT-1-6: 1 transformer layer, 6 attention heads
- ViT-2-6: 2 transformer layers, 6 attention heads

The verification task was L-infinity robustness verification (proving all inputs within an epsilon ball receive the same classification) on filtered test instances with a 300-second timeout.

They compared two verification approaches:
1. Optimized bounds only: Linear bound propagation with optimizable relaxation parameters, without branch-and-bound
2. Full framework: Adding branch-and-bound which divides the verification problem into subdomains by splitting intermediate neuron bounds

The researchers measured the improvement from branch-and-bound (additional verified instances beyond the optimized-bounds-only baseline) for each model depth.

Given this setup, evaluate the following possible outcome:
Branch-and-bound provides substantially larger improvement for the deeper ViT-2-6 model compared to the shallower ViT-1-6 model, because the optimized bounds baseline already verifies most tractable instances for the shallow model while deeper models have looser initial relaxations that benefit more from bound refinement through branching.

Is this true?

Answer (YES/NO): NO